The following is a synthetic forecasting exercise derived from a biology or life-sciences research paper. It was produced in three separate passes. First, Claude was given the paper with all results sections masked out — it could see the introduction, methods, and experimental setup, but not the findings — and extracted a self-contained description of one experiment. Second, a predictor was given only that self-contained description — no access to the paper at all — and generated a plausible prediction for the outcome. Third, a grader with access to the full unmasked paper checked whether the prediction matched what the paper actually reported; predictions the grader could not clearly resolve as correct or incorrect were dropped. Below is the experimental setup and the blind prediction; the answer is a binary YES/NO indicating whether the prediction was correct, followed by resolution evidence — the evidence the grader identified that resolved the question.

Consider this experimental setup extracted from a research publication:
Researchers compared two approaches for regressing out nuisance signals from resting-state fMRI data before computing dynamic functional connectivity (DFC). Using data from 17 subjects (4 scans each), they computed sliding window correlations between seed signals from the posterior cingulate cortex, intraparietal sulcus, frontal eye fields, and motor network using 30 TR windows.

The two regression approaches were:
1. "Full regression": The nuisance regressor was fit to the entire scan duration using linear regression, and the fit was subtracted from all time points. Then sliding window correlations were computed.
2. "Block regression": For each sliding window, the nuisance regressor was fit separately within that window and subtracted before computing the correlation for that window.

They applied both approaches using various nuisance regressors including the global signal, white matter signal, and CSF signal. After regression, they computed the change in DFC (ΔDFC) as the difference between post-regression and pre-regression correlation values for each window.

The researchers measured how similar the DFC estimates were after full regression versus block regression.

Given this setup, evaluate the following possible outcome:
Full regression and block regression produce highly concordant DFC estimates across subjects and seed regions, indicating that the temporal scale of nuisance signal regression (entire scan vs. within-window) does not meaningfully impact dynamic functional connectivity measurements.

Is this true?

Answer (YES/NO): YES